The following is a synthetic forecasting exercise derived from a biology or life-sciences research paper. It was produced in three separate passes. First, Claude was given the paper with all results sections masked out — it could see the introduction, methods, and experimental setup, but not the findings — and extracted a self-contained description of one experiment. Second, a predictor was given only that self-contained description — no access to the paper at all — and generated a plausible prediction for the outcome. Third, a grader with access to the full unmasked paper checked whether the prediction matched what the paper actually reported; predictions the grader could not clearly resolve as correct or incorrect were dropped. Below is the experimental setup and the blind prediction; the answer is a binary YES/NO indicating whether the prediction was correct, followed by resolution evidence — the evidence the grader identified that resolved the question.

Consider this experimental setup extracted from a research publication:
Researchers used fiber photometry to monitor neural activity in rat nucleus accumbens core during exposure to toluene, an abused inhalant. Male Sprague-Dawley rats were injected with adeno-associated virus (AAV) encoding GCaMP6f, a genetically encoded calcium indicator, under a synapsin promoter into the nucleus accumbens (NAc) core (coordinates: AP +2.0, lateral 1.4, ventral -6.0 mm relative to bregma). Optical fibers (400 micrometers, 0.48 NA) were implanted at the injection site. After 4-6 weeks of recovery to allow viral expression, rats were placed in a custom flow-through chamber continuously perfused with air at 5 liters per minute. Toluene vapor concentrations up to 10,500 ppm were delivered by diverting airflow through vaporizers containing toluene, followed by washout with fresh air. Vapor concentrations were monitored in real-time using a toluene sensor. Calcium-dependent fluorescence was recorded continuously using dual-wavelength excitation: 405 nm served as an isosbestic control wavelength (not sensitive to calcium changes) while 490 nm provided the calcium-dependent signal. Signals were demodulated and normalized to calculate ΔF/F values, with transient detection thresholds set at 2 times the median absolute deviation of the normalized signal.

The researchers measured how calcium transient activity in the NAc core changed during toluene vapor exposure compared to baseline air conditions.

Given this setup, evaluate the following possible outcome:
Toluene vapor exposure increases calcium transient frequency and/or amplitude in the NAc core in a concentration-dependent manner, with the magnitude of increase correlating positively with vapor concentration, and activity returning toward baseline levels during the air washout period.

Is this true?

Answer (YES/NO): NO